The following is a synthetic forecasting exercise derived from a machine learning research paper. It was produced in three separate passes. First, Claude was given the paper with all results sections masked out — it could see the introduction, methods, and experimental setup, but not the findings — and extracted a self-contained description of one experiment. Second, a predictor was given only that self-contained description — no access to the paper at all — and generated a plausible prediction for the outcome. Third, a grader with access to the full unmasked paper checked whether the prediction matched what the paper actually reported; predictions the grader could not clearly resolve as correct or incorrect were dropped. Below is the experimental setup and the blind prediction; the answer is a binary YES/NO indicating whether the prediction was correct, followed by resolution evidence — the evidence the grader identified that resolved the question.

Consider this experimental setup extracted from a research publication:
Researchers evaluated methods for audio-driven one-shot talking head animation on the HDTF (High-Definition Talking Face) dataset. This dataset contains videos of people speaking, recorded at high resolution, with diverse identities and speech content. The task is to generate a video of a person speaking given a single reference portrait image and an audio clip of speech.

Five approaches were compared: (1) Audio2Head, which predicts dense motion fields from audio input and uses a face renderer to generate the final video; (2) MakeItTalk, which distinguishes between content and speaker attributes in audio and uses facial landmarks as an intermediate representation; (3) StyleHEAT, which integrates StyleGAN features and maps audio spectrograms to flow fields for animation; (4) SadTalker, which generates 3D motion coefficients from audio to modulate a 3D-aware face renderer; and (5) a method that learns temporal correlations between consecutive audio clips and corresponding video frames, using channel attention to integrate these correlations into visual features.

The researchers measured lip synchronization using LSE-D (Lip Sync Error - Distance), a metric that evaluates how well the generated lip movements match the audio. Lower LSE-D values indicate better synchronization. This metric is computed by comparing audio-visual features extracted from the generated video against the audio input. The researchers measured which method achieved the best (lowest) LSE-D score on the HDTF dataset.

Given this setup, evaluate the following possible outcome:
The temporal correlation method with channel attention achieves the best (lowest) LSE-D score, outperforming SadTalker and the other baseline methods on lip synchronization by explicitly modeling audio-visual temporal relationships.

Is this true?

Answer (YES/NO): NO